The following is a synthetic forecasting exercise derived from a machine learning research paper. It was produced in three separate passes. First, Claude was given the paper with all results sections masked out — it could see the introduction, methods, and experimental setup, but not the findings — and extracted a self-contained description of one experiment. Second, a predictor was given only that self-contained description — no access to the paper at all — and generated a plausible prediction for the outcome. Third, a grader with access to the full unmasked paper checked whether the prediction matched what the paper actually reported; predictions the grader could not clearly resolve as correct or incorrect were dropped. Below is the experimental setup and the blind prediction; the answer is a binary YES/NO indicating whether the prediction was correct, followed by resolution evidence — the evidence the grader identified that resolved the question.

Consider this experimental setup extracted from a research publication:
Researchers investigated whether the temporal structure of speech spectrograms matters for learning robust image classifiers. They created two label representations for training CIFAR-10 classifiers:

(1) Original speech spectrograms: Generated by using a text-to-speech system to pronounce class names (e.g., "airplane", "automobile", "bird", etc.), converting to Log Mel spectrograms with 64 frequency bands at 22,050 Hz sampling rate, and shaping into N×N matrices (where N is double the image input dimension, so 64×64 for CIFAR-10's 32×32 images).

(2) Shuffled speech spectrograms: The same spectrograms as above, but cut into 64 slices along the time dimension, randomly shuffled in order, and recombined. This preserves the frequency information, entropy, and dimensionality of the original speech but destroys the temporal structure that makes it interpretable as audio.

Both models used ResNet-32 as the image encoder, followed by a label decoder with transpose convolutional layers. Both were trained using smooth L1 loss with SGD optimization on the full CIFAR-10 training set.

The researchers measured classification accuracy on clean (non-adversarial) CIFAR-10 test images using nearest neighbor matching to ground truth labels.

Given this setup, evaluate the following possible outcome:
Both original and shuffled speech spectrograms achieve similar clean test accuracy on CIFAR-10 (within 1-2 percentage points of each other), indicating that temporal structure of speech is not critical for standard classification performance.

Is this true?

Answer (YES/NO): YES